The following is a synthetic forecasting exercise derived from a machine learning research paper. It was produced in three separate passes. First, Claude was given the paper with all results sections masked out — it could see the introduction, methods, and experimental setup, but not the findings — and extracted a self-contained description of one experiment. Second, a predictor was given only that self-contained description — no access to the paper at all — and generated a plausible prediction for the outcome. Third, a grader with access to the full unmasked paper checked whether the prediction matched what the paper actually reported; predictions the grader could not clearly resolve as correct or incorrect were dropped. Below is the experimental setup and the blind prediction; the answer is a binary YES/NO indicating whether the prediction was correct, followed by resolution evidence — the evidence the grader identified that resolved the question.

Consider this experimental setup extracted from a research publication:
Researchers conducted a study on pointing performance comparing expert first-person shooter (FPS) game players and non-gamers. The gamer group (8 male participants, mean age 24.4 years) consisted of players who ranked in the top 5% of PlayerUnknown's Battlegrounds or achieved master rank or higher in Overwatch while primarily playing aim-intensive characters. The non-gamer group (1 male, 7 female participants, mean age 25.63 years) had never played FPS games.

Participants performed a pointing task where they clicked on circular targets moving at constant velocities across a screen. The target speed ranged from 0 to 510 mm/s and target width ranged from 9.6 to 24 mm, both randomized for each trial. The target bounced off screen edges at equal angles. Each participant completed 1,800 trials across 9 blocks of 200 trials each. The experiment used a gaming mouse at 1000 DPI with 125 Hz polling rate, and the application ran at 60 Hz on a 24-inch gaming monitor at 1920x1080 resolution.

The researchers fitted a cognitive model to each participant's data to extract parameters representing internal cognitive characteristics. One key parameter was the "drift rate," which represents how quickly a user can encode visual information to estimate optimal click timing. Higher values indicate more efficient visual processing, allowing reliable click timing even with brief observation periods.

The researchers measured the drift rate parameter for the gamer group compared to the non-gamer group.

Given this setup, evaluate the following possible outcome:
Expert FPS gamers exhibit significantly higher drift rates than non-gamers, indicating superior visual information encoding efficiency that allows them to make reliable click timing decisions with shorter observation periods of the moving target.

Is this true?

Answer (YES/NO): NO